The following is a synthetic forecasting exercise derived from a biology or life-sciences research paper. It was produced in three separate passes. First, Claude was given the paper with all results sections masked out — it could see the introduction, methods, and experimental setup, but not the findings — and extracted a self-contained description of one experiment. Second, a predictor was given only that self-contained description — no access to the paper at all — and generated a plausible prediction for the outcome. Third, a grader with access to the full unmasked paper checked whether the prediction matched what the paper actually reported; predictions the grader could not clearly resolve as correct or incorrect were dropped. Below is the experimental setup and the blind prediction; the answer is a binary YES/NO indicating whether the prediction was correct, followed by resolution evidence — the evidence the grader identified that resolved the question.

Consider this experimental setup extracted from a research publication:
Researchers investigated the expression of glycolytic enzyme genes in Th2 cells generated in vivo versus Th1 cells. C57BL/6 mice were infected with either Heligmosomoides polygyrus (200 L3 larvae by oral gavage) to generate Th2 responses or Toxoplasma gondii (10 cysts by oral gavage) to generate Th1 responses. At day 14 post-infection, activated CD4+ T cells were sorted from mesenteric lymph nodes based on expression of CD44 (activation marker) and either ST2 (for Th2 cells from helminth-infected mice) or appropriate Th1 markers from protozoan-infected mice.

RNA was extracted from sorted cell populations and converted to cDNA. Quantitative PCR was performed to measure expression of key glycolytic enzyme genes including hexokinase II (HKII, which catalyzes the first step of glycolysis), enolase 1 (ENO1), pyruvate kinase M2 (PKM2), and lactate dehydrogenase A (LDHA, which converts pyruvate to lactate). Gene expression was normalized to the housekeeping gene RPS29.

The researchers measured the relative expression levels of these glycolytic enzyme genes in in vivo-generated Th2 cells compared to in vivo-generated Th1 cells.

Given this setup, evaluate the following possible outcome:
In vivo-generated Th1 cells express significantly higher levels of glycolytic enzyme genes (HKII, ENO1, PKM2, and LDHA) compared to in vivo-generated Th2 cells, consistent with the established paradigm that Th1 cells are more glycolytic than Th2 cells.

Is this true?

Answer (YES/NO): NO